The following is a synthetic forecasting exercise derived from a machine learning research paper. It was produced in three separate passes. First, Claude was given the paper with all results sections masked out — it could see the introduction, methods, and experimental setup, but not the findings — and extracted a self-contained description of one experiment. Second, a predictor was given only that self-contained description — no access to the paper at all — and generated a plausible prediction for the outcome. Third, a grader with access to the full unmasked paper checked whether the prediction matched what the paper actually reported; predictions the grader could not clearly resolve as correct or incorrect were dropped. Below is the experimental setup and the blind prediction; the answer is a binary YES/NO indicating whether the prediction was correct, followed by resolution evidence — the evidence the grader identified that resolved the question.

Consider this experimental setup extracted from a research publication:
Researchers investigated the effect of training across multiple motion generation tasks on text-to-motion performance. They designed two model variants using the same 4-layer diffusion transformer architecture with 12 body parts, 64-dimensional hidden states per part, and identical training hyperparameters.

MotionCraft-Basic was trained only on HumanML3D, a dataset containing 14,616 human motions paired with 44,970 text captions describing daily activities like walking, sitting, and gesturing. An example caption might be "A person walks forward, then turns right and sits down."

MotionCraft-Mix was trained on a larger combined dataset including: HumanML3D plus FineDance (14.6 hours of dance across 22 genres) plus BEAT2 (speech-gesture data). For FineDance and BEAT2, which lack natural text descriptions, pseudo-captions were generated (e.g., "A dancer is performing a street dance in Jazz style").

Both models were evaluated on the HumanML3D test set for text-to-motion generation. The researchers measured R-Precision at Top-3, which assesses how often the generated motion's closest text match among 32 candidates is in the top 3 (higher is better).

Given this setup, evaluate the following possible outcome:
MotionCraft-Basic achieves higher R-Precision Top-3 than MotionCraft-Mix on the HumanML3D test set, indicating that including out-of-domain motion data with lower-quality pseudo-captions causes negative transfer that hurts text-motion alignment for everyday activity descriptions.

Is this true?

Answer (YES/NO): NO